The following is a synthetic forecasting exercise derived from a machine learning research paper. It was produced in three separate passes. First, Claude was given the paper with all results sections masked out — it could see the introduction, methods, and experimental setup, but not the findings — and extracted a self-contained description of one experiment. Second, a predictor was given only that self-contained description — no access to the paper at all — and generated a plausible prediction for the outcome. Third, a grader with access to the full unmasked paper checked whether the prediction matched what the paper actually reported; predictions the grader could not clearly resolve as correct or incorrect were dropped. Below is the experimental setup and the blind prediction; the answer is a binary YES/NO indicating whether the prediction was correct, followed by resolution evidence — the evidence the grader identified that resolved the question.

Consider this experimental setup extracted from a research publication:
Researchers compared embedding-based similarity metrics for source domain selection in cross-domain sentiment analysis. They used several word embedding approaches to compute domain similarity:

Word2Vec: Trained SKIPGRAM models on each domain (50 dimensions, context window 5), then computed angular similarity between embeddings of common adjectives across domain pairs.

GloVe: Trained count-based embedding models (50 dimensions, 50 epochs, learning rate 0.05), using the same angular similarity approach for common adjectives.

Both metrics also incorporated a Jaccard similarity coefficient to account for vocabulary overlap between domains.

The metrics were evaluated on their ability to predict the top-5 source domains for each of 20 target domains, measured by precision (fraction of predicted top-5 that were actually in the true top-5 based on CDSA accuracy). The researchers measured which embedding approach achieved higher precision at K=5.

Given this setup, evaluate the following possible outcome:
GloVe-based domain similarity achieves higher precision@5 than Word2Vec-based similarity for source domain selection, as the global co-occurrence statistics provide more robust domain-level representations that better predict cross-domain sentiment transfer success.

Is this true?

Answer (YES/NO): NO